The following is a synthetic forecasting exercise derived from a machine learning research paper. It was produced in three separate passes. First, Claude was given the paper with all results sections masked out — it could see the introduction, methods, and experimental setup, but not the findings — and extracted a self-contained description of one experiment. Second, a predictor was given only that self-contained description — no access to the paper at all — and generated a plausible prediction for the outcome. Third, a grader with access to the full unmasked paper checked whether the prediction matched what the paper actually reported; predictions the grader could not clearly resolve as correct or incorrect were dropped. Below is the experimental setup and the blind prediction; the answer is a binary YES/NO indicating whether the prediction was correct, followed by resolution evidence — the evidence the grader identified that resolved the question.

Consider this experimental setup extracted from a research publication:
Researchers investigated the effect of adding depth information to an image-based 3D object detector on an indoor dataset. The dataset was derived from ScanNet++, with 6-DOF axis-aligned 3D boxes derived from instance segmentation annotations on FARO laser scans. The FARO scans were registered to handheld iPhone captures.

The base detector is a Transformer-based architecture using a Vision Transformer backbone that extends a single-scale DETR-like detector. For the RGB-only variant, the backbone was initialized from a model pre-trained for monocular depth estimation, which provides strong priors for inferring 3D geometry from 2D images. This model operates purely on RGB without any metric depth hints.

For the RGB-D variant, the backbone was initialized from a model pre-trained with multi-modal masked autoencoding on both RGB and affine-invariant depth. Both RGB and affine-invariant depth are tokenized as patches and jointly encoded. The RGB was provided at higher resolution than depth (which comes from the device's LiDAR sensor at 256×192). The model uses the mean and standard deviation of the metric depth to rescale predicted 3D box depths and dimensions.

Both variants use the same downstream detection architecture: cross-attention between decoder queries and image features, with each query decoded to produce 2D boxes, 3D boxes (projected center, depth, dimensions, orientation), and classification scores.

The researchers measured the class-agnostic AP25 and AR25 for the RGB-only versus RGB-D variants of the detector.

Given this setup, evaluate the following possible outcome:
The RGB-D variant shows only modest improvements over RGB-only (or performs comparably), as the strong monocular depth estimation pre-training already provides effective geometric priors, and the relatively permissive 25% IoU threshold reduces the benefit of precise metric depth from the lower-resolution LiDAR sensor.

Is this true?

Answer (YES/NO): NO